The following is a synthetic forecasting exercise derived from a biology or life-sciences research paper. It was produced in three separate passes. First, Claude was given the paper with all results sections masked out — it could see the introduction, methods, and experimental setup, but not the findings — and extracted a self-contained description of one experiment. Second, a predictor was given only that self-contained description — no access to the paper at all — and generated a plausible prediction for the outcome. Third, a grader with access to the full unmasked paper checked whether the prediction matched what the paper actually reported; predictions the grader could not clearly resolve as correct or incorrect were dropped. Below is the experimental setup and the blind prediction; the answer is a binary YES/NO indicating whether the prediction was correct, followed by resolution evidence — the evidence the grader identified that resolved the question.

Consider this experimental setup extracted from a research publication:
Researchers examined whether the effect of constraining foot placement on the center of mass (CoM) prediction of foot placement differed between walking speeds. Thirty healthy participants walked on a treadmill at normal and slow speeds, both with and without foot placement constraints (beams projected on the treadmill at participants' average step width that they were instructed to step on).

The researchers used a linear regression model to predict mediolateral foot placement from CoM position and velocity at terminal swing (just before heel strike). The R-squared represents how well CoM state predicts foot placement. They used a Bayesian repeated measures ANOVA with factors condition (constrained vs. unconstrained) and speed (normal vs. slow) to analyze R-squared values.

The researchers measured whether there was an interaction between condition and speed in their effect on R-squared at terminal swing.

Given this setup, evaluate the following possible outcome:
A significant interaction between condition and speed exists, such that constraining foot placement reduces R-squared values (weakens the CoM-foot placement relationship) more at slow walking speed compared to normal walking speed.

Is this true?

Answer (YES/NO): YES